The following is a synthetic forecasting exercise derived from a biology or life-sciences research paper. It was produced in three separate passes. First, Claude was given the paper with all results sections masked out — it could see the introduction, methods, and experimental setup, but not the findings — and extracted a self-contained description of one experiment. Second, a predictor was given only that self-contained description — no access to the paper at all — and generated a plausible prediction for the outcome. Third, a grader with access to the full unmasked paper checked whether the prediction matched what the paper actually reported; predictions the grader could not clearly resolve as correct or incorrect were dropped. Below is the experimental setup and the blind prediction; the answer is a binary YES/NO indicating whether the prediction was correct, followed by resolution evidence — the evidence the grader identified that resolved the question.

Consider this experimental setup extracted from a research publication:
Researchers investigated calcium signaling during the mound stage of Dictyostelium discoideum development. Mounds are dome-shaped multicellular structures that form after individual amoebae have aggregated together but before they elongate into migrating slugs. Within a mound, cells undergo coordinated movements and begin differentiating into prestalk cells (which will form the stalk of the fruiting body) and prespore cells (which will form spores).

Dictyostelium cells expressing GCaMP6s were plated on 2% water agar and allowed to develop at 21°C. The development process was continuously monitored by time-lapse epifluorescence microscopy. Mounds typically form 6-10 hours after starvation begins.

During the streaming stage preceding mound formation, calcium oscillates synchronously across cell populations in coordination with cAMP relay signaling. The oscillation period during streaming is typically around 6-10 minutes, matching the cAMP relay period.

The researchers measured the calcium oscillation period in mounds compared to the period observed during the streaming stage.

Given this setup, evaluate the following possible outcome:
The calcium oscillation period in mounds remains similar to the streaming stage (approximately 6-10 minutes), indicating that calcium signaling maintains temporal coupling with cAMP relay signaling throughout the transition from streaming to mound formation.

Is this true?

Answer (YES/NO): NO